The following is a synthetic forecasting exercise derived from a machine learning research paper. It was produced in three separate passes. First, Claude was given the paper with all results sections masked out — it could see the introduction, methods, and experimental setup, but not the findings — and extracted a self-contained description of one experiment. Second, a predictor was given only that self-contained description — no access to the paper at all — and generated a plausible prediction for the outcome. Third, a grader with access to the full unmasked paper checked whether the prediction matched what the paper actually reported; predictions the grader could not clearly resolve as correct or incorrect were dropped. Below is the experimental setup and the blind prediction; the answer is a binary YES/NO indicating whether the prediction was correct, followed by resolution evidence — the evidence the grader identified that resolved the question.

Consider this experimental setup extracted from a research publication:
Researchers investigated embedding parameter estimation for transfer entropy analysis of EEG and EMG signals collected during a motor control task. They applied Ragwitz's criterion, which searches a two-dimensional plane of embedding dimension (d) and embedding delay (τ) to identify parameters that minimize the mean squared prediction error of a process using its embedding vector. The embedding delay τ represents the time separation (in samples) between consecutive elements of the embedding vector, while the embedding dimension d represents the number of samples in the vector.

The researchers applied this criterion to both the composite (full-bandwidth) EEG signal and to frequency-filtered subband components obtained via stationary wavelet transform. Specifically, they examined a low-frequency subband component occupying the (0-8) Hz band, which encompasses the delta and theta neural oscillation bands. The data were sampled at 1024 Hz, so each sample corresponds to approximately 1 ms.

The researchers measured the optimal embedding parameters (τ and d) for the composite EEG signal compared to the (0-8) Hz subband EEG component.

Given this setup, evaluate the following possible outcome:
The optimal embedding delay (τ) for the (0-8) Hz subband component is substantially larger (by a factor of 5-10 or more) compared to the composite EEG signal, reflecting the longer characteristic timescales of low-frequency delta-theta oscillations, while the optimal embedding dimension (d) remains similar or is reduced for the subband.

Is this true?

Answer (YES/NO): NO